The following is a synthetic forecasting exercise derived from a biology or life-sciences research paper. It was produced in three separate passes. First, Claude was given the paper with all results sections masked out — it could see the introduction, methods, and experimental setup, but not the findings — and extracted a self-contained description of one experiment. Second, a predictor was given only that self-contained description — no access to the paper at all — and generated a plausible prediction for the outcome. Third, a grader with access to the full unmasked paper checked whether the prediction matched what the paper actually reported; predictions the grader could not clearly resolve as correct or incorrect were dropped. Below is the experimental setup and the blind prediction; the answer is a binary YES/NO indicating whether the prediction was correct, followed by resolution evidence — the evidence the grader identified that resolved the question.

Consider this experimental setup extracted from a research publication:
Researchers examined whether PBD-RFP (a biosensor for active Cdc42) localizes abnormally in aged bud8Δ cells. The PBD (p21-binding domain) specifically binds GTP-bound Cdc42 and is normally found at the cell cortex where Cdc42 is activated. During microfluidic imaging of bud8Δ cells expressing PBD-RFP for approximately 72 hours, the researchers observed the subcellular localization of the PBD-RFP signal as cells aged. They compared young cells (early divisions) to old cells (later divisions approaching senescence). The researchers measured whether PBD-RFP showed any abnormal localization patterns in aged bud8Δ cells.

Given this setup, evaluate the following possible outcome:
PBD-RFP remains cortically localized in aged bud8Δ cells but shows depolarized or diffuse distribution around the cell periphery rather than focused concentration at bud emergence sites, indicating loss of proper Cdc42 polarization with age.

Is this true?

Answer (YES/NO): NO